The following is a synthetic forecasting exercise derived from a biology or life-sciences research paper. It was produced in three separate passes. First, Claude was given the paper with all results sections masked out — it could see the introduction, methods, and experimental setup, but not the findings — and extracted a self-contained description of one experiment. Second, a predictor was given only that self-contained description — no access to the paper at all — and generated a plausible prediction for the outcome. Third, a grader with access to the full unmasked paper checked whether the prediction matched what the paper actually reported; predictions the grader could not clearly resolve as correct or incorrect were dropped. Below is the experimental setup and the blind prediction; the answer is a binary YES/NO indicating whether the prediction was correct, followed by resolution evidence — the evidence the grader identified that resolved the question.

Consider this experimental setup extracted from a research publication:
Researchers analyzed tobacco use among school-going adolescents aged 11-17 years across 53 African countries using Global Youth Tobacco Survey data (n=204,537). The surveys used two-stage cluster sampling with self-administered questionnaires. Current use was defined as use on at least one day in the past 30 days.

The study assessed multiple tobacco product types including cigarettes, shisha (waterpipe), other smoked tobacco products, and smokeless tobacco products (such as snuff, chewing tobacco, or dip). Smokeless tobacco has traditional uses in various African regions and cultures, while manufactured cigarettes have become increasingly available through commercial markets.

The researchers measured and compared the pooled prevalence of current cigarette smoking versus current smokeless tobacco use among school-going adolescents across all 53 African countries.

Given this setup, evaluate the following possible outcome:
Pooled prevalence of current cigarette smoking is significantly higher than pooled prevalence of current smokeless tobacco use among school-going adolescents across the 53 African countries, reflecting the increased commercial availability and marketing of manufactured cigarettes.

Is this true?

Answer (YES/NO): NO